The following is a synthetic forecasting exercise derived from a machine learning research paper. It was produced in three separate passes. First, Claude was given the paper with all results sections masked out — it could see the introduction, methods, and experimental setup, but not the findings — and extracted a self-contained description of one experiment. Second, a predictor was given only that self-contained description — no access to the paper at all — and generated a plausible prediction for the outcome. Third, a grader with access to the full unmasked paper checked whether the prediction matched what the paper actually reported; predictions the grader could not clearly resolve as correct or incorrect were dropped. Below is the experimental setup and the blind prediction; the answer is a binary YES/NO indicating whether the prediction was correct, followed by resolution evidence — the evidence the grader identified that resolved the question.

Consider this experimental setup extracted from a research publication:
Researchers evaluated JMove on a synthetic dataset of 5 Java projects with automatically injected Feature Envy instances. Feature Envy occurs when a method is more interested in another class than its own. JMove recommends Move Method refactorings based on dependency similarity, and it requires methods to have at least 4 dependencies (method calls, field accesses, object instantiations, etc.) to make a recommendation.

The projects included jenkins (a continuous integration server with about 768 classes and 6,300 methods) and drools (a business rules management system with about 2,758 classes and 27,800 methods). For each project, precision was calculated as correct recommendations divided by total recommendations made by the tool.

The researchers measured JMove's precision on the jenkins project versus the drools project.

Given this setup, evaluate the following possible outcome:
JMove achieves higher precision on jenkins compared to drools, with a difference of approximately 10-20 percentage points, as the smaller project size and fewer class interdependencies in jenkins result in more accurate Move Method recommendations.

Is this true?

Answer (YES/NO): NO